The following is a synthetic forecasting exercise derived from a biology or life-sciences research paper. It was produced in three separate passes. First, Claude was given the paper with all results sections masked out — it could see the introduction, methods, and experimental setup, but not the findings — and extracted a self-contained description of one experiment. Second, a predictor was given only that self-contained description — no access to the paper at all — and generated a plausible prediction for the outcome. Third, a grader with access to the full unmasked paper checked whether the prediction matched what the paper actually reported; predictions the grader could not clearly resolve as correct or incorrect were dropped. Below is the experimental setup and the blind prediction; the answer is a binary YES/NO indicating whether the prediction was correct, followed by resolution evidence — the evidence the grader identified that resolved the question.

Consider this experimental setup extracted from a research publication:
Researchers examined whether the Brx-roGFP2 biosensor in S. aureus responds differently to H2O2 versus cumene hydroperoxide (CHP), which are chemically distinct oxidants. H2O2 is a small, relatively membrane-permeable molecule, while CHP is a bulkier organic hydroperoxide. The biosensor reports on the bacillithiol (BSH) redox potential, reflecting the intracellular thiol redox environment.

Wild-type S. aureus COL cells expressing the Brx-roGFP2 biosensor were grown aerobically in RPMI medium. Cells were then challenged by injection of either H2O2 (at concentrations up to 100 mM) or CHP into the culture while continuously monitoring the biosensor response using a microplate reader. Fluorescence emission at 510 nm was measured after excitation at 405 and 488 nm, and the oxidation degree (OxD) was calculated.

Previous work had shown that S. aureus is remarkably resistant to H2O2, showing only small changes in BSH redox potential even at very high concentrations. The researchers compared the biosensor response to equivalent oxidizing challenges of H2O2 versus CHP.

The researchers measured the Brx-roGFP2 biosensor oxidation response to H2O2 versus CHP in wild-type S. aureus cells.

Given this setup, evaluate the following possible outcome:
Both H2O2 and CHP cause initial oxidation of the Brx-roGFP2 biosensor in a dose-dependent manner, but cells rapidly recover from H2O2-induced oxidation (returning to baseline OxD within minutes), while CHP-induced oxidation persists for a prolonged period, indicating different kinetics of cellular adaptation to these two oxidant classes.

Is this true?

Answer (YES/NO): NO